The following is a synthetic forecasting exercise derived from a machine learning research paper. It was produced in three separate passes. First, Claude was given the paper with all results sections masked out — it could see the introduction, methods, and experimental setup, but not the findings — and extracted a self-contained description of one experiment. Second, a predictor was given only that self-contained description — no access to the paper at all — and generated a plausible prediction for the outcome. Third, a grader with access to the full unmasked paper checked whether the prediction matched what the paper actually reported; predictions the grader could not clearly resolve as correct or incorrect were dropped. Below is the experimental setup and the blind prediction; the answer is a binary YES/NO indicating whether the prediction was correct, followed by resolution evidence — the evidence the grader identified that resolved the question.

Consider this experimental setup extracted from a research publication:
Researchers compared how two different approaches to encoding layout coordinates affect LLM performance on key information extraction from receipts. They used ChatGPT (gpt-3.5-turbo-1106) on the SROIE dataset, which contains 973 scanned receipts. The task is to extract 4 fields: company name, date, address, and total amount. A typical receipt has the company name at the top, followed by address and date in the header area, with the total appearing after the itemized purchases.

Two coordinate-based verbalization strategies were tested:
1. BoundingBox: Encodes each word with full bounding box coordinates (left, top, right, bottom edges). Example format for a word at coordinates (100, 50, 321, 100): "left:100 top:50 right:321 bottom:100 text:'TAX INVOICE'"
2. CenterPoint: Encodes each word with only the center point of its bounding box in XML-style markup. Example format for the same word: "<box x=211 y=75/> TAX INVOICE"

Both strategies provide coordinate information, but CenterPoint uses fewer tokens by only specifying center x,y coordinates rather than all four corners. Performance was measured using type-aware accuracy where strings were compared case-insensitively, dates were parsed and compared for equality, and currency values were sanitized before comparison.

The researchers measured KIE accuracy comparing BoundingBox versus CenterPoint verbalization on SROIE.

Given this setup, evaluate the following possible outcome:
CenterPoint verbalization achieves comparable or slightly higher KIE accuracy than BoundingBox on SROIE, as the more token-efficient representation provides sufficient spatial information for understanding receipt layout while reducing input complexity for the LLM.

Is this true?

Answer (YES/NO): NO